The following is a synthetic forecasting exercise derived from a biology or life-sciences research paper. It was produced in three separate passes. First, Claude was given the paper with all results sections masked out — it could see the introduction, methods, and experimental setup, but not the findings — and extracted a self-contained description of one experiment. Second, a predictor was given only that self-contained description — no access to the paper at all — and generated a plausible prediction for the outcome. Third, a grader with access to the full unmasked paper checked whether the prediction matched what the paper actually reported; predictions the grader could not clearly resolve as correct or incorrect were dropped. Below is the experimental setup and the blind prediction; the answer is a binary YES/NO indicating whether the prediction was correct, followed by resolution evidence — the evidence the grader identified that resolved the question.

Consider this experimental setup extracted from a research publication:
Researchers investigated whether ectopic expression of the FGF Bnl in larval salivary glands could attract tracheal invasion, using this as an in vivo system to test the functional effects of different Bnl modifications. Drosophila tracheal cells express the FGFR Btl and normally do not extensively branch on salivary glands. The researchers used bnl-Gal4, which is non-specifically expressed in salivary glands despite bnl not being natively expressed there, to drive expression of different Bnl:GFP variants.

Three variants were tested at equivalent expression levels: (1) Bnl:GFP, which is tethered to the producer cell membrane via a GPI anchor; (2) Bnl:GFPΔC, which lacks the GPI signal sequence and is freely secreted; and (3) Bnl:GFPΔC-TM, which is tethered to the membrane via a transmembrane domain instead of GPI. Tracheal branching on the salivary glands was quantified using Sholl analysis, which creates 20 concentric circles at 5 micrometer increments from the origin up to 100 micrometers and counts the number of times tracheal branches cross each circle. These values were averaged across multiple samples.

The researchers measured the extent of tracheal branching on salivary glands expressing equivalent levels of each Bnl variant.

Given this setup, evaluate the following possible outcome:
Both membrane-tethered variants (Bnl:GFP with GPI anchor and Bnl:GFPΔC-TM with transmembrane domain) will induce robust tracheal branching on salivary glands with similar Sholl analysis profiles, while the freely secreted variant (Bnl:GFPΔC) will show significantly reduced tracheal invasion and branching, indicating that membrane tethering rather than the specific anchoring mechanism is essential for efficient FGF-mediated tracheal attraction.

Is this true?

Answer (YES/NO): YES